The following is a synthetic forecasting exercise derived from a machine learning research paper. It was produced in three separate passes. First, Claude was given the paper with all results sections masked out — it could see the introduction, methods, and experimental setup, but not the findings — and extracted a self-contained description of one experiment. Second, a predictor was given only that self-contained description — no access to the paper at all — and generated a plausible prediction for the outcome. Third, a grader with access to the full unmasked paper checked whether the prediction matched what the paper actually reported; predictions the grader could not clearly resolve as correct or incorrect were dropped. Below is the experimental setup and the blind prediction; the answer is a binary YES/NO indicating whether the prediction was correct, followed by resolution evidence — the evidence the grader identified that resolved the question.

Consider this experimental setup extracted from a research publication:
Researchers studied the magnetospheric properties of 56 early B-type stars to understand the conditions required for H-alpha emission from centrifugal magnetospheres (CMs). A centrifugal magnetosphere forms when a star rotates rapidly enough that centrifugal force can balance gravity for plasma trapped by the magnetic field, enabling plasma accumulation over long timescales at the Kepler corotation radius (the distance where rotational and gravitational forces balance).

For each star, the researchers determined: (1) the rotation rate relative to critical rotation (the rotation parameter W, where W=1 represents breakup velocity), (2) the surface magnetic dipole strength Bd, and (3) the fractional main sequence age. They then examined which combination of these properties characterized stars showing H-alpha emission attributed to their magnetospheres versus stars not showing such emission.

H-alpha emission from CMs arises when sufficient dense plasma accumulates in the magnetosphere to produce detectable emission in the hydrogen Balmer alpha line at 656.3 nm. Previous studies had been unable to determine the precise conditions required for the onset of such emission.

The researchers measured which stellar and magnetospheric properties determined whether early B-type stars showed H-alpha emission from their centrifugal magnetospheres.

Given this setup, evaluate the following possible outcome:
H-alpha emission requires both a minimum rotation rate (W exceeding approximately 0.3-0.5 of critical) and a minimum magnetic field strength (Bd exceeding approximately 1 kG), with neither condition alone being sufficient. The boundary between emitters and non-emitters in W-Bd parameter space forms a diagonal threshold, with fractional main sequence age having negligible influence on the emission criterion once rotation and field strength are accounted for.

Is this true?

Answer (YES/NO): NO